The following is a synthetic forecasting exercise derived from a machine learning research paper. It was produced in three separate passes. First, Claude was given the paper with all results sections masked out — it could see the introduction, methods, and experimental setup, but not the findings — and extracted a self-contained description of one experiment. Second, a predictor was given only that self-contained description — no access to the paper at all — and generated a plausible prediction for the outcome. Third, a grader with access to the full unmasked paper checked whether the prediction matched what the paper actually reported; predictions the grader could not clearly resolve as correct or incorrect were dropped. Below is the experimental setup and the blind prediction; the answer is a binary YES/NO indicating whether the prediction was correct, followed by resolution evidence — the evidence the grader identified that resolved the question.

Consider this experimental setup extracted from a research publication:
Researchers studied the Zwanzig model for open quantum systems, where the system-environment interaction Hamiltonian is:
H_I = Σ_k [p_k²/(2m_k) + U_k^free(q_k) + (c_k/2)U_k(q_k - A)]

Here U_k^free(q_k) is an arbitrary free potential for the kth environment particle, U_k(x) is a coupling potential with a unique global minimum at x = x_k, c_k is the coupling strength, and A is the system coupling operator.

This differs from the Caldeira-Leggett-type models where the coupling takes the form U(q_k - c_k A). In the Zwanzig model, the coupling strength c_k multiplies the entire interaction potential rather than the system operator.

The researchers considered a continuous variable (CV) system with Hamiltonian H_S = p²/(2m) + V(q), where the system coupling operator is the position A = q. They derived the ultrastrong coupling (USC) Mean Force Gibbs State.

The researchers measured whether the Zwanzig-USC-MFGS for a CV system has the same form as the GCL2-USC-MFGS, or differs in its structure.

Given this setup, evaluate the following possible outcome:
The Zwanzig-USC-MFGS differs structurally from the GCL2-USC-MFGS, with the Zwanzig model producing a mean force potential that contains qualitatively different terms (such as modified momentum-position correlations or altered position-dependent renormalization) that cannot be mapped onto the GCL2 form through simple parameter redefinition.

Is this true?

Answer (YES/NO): YES